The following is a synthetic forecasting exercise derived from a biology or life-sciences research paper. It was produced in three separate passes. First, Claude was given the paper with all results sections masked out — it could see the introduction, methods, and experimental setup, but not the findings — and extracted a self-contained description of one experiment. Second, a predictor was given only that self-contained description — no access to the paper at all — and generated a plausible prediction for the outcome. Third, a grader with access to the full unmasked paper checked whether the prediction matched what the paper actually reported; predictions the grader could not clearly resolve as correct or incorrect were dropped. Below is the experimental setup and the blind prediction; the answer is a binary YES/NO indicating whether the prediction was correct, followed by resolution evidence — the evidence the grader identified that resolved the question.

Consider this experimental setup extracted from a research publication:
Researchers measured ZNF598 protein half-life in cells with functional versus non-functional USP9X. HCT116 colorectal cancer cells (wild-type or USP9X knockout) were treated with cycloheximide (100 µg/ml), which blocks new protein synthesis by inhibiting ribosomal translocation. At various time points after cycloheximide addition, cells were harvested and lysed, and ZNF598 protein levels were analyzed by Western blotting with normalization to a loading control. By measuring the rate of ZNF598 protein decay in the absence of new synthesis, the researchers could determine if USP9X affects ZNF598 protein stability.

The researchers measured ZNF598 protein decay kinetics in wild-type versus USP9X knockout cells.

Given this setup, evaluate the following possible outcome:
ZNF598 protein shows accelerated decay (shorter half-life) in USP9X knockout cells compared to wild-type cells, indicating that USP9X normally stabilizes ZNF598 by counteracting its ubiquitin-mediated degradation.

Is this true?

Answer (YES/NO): YES